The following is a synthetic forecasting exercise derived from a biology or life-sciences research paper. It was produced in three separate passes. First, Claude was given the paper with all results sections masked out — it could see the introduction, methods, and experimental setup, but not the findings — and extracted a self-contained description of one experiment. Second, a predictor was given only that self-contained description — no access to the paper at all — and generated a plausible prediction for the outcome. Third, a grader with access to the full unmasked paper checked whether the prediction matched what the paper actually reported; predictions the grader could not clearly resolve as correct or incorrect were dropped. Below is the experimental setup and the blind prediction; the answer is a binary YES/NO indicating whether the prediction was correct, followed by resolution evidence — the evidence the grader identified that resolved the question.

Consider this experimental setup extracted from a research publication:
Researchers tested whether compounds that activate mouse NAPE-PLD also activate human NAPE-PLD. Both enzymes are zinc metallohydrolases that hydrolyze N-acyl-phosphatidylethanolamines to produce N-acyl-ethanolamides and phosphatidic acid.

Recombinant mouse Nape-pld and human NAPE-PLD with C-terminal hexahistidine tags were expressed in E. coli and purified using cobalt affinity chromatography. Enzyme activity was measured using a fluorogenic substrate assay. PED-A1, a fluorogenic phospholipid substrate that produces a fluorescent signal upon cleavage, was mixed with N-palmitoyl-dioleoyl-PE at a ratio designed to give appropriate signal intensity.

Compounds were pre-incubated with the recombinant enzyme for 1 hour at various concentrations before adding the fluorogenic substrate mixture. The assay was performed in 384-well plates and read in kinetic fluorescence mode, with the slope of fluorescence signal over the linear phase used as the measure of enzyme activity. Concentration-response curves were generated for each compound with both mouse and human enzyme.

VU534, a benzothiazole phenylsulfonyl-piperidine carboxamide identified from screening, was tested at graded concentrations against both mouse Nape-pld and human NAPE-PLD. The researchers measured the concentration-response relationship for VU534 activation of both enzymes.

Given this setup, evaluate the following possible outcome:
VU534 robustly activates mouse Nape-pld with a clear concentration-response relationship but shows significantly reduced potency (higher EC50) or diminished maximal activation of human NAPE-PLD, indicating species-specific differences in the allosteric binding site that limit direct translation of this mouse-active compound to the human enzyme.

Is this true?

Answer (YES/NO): NO